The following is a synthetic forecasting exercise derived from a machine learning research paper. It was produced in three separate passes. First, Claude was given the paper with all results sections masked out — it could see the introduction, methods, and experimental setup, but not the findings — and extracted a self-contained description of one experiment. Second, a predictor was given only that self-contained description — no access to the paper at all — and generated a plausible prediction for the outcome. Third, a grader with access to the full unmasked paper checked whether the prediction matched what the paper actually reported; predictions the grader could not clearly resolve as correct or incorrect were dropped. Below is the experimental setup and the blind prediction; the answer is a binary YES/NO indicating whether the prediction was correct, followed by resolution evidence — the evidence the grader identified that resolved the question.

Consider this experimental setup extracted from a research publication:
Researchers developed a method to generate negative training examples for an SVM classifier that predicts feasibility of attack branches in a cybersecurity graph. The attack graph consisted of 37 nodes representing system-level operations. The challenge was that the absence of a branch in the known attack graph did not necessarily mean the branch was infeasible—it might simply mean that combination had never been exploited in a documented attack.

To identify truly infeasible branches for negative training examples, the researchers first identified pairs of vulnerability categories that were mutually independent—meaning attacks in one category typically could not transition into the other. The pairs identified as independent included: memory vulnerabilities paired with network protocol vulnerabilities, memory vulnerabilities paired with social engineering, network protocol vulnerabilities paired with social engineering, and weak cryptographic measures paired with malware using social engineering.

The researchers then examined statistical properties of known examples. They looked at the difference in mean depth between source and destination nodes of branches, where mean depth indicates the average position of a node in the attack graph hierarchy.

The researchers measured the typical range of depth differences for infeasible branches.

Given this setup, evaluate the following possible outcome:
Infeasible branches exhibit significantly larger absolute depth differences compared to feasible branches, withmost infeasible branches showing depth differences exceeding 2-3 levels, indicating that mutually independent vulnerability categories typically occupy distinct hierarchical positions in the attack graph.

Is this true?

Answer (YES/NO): NO